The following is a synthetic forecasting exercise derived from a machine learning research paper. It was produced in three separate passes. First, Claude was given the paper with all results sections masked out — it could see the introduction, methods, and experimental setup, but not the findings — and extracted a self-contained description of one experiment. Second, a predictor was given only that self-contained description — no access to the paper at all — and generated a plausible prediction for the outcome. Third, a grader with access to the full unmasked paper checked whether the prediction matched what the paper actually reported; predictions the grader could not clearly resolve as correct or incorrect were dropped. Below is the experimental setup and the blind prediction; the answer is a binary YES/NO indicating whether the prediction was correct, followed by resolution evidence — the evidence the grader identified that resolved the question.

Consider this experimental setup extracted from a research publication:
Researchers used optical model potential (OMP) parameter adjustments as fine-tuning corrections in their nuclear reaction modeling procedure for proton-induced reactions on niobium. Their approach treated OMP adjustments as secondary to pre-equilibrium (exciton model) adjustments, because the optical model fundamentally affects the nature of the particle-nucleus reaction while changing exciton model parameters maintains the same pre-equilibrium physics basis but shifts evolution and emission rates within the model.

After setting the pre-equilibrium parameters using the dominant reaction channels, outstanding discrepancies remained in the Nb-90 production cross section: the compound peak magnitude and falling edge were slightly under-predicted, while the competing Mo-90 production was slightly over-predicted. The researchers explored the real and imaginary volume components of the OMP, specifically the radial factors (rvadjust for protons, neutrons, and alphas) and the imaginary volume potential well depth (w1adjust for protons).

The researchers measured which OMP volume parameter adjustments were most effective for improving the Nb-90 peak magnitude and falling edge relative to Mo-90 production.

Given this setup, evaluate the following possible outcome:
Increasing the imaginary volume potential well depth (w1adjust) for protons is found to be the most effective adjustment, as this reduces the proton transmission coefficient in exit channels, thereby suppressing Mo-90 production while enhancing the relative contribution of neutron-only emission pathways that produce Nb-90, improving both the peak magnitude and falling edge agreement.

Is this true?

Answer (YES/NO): NO